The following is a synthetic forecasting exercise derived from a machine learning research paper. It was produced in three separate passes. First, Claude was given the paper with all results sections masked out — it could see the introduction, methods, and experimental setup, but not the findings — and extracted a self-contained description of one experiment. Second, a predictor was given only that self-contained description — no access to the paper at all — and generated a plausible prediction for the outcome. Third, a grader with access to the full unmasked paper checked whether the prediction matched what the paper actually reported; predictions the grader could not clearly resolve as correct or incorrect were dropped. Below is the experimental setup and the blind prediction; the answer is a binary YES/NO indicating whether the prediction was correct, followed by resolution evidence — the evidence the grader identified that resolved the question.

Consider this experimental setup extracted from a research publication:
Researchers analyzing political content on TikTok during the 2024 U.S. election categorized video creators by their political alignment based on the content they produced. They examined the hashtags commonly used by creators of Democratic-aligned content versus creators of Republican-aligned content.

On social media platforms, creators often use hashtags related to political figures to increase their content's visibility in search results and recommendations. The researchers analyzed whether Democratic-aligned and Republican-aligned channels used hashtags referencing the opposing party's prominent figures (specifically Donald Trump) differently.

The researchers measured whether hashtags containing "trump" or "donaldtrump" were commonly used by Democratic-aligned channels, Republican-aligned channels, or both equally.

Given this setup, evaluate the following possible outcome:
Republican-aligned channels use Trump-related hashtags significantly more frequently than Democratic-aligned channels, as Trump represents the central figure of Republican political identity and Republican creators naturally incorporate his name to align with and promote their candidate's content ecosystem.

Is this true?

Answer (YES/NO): NO